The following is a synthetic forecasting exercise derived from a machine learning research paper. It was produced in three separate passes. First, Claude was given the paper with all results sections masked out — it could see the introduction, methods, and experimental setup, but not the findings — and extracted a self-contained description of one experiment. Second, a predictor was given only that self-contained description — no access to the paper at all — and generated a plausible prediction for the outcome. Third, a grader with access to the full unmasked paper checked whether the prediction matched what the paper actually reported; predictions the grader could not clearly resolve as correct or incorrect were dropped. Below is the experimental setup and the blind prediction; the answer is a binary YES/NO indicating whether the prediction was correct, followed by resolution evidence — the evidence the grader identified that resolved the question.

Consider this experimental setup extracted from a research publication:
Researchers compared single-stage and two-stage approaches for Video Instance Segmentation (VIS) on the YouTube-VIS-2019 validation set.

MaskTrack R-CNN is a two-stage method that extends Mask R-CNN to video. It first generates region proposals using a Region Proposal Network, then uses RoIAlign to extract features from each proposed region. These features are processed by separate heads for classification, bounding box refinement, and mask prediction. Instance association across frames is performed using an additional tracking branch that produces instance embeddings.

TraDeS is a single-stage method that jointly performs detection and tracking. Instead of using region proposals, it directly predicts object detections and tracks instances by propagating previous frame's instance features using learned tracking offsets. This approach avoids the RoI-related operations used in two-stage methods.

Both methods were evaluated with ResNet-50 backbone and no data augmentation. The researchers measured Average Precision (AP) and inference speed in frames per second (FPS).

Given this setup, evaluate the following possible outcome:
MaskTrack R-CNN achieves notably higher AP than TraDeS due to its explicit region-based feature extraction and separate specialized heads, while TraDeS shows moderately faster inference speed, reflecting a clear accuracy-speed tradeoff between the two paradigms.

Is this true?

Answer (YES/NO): NO